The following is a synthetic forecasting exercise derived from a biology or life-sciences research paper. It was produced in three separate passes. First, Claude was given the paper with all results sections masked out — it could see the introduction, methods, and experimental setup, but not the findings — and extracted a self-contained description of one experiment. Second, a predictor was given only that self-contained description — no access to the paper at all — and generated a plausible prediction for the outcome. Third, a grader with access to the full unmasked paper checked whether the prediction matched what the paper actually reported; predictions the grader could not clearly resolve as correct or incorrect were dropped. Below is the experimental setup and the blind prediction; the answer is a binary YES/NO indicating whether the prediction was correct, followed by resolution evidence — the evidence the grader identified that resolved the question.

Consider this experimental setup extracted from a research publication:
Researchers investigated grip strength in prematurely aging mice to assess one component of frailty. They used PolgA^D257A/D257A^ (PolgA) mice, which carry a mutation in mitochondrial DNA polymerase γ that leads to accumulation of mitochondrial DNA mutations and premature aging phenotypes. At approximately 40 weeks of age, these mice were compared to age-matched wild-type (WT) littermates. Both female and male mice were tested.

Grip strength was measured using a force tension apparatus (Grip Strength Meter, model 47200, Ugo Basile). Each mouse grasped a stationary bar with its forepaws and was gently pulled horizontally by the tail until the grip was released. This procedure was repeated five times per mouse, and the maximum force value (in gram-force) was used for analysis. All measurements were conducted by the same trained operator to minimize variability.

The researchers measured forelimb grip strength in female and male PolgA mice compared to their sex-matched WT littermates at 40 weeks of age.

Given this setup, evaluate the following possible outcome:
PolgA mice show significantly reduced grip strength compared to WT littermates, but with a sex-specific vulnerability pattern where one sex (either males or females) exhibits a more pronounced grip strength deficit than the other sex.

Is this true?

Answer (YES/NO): NO